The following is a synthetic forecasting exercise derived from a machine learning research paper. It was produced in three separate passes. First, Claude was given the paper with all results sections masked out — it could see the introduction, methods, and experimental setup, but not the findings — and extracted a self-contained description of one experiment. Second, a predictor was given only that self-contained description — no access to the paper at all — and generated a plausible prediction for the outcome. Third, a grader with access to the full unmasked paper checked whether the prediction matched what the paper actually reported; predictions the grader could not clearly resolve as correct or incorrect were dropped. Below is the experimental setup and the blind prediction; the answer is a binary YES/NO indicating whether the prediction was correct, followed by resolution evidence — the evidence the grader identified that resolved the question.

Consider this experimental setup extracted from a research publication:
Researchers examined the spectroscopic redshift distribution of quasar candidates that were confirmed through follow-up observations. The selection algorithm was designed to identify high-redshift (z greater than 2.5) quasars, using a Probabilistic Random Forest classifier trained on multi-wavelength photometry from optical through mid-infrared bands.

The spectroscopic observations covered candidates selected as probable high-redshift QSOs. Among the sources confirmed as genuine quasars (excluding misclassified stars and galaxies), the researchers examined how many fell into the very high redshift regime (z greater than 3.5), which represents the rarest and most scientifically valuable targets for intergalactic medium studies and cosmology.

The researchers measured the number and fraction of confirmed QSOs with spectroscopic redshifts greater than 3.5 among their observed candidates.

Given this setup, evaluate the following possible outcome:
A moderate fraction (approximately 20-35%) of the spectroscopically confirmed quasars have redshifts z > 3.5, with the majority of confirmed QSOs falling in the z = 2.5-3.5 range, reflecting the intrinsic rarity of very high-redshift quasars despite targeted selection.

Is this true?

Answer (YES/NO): NO